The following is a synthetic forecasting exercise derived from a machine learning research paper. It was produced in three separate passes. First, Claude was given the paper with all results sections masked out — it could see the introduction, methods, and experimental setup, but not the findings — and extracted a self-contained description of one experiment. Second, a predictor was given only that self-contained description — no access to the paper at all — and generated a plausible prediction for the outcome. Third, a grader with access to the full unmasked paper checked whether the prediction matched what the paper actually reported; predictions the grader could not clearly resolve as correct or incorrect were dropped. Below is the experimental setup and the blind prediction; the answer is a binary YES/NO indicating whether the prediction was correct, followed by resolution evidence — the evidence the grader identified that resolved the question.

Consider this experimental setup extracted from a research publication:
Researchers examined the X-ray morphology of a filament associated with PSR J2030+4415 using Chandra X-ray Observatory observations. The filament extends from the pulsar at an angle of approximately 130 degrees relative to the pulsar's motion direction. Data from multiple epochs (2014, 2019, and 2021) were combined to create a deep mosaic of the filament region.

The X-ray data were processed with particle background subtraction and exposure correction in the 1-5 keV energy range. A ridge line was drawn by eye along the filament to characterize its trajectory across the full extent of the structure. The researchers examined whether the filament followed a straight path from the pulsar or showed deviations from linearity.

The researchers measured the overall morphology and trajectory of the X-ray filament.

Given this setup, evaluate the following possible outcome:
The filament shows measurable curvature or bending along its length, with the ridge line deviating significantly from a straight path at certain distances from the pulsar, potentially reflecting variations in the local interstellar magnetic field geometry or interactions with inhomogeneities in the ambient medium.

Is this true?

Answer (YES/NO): YES